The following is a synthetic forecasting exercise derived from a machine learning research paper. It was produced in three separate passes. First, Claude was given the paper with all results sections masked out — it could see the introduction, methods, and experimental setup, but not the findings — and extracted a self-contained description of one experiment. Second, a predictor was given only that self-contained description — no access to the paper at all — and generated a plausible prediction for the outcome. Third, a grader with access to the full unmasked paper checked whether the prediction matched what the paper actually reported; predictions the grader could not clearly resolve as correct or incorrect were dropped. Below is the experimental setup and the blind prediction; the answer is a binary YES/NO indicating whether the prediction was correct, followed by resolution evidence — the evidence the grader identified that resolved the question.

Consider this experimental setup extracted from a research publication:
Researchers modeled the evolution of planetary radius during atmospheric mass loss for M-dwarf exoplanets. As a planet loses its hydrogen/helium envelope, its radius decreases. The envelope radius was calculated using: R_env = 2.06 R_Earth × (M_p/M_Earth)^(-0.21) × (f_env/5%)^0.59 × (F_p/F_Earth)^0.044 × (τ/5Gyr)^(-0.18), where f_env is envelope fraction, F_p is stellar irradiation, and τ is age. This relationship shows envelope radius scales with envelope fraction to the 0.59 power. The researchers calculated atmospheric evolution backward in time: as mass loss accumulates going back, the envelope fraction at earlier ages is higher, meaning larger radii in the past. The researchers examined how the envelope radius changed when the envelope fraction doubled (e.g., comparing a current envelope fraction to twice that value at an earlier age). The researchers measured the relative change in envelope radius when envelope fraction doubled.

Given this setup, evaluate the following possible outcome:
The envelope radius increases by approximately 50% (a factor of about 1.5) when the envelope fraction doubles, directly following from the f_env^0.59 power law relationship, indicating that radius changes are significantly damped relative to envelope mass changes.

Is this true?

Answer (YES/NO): YES